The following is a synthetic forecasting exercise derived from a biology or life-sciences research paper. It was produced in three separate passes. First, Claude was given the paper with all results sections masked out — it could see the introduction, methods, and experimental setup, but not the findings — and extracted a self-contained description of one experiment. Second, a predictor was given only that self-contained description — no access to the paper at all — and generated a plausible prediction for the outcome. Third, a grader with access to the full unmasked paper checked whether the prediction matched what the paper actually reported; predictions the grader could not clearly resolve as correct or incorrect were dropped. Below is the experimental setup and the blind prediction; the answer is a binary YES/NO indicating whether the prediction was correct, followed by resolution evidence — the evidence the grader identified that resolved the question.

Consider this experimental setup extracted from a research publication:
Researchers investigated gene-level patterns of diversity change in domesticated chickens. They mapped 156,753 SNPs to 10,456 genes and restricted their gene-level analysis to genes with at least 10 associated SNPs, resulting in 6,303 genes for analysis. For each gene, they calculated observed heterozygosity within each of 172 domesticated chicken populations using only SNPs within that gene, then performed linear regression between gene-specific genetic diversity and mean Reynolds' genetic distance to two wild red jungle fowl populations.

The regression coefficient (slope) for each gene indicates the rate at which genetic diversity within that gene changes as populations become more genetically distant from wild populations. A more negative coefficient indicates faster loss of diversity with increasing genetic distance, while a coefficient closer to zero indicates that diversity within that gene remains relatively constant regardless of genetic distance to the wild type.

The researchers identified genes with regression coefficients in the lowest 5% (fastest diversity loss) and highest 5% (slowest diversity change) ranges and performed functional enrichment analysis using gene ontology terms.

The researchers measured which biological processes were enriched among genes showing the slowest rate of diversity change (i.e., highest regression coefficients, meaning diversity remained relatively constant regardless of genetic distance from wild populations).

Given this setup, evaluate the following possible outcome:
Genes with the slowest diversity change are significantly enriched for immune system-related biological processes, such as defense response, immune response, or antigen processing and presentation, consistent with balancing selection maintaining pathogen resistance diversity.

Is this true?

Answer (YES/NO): NO